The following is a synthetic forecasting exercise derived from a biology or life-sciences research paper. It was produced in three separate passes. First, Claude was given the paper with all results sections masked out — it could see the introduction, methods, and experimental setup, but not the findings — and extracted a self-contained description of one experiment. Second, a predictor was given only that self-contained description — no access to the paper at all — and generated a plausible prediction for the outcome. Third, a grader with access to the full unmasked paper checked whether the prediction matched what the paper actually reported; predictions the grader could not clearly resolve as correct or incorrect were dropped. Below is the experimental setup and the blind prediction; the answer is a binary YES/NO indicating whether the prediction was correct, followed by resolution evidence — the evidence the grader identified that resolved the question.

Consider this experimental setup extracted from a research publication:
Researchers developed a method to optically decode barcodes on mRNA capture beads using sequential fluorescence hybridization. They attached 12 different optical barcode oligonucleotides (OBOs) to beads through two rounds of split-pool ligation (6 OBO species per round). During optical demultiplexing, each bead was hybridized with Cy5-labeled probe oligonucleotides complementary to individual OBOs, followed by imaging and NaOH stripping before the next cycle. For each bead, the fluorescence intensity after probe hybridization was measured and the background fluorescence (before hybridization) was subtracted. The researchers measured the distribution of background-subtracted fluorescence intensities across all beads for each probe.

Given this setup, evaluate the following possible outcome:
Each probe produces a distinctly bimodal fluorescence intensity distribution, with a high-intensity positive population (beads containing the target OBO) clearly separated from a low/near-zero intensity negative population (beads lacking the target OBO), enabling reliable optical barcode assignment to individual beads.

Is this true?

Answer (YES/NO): YES